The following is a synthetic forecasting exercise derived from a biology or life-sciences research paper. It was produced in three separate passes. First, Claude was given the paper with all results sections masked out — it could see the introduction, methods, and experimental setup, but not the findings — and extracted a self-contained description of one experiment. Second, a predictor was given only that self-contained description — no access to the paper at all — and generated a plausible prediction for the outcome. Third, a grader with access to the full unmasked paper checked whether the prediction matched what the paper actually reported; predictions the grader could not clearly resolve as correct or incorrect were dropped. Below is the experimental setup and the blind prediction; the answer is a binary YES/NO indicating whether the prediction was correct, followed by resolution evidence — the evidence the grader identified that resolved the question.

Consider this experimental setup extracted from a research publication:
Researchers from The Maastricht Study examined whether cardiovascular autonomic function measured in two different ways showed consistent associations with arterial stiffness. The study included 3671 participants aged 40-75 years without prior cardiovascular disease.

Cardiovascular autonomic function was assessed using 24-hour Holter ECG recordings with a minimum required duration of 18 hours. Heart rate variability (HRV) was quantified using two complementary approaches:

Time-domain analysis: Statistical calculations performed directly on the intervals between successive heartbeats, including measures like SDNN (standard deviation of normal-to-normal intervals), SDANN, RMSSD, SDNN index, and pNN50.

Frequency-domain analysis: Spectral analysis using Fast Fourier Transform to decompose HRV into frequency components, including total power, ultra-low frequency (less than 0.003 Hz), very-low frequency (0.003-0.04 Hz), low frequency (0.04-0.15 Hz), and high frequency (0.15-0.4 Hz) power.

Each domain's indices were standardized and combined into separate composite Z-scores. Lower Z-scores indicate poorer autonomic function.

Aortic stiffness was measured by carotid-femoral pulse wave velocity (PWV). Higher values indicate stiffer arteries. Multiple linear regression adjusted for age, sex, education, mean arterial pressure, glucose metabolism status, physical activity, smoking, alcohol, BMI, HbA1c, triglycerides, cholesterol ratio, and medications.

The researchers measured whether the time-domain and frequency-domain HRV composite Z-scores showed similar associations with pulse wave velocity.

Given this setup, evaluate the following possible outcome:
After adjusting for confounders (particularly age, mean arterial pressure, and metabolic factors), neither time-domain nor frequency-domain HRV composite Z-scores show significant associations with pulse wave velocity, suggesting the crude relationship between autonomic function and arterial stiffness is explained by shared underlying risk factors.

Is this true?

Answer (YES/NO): NO